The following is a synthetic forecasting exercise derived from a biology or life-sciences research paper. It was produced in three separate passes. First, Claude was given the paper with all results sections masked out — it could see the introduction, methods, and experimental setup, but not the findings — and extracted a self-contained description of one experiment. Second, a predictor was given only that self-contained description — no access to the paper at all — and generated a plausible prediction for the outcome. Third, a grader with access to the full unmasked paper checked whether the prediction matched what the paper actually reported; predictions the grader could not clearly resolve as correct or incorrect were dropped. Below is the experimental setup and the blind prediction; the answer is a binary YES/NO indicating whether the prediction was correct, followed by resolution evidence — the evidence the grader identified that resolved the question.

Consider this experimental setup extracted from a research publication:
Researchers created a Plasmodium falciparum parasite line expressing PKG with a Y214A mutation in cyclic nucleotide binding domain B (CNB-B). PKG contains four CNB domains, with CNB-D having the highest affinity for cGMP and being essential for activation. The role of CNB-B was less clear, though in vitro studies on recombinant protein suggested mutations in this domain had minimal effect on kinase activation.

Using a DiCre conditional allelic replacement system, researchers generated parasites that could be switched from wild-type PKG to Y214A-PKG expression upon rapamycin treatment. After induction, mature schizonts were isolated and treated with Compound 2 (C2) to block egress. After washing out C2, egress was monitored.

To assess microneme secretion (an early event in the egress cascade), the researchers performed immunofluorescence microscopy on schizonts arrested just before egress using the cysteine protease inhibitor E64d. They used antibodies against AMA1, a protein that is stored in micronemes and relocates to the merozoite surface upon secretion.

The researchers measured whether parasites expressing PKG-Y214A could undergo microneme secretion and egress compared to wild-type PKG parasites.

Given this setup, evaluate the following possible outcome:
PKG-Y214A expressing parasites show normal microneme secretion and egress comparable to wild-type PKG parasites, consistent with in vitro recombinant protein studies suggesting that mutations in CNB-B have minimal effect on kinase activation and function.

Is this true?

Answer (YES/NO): NO